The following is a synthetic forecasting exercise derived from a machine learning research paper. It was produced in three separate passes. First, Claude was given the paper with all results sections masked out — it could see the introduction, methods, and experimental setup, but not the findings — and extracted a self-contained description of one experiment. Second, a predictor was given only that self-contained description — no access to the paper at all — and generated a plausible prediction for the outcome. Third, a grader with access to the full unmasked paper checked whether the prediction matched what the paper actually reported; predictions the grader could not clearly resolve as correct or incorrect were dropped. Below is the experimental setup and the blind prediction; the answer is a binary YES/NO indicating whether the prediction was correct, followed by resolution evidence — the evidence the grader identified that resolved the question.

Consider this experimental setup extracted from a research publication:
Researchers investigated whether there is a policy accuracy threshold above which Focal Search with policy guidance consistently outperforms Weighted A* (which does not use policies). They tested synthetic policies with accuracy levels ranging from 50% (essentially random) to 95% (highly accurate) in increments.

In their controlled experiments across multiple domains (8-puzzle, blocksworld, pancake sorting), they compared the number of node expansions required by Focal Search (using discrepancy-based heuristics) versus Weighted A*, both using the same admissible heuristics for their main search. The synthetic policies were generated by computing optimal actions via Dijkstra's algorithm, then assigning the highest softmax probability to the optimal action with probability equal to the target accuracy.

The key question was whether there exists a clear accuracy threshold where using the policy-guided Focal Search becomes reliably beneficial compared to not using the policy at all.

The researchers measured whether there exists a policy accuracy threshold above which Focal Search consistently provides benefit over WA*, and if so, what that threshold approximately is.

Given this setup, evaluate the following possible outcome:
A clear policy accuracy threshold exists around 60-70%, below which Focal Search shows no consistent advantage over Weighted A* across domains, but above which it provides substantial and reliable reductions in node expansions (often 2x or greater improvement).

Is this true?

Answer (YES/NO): NO